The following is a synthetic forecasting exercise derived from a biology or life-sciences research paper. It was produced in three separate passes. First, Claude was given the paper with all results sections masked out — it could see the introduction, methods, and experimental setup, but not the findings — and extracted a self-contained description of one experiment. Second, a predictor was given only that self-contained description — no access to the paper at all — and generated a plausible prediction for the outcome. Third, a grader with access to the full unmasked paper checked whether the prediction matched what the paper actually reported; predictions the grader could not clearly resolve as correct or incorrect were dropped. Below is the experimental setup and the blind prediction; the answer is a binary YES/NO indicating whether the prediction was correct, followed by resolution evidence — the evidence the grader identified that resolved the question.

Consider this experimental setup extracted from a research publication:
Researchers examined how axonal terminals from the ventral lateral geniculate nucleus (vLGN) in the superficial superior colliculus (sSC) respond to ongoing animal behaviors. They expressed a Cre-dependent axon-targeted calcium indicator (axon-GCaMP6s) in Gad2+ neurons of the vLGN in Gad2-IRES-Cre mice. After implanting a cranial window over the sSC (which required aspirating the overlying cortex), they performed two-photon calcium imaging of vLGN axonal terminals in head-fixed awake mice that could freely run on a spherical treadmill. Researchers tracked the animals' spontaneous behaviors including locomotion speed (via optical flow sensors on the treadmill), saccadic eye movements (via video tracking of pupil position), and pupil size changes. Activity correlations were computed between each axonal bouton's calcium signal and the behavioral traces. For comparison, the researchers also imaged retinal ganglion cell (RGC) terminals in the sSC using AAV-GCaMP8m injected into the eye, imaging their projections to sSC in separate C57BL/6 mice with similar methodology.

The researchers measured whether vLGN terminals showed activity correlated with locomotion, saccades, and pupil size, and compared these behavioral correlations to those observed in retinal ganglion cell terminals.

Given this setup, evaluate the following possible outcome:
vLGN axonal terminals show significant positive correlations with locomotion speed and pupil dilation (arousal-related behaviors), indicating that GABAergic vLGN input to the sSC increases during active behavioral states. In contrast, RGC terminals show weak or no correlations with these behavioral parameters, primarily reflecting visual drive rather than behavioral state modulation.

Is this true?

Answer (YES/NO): YES